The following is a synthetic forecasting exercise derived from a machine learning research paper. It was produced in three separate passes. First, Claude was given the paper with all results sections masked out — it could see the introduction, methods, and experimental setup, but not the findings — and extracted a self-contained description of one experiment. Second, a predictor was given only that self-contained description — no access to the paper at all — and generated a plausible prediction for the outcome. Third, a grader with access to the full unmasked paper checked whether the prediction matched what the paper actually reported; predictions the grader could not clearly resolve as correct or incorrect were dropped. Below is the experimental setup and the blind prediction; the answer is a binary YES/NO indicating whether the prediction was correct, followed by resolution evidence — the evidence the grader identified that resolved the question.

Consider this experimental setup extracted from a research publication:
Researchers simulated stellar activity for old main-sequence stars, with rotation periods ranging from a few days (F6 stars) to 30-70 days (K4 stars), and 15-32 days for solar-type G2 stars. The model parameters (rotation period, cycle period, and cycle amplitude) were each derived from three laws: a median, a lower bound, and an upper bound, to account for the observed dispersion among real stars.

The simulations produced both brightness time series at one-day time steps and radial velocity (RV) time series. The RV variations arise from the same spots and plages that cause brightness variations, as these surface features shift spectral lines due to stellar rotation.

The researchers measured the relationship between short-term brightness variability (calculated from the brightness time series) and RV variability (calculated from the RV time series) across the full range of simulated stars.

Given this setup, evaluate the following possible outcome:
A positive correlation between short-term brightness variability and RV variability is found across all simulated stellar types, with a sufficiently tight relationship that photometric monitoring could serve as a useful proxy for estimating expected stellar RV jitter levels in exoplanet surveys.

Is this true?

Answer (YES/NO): NO